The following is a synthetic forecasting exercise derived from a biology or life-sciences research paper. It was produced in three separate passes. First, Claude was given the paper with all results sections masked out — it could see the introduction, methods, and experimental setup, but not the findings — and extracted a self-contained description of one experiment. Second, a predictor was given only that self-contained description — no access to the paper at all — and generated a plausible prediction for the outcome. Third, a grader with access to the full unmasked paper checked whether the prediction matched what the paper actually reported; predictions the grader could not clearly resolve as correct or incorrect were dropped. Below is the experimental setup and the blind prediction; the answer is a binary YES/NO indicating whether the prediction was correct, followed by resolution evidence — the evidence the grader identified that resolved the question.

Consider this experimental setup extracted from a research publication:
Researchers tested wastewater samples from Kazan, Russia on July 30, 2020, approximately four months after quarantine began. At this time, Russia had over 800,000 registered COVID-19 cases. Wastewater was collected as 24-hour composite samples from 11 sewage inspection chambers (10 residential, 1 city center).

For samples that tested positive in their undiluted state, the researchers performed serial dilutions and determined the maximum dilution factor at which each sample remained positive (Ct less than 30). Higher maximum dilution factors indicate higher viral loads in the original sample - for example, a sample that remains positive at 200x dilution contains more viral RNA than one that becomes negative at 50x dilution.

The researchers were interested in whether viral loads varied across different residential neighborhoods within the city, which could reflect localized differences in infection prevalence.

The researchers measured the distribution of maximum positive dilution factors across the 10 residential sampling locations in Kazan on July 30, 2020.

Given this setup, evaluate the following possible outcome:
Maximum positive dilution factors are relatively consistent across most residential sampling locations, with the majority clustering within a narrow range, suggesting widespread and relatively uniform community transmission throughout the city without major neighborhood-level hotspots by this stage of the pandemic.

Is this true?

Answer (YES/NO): NO